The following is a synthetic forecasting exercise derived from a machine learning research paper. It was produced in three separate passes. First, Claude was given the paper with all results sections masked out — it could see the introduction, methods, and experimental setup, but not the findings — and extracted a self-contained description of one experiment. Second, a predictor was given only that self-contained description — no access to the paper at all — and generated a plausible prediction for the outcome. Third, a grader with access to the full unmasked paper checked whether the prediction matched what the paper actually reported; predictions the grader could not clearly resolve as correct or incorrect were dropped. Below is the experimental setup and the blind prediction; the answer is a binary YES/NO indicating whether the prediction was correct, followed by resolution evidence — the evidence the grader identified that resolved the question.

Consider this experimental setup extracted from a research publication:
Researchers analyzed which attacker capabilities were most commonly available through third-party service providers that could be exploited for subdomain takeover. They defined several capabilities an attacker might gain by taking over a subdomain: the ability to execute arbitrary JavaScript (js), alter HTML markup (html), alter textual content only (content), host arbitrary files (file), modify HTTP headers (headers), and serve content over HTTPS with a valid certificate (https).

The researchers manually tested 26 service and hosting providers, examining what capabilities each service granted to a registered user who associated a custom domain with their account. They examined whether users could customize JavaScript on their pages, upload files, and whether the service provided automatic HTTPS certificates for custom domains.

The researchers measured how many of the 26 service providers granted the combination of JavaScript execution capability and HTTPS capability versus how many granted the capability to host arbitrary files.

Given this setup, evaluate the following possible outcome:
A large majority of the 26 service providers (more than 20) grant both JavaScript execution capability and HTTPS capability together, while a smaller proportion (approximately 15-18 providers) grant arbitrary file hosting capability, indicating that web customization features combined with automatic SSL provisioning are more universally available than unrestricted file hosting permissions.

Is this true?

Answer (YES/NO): NO